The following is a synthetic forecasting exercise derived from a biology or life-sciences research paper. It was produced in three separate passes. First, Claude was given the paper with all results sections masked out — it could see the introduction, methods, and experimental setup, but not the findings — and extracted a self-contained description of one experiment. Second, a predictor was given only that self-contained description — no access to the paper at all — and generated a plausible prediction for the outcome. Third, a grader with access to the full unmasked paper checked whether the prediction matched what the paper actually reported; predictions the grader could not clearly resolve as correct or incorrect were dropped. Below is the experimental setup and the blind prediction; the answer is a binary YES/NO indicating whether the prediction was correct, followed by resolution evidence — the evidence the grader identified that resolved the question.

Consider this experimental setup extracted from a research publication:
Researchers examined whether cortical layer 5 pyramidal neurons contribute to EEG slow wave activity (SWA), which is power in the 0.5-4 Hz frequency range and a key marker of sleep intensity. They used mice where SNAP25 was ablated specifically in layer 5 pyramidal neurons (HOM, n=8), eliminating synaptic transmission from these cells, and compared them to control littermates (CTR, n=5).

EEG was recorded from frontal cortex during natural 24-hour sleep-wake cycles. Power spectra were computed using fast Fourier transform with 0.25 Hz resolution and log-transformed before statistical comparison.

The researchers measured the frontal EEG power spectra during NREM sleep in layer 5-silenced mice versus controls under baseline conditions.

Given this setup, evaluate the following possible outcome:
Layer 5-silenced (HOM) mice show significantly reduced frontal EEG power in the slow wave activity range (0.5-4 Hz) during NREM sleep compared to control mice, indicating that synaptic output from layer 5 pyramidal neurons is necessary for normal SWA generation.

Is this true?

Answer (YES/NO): NO